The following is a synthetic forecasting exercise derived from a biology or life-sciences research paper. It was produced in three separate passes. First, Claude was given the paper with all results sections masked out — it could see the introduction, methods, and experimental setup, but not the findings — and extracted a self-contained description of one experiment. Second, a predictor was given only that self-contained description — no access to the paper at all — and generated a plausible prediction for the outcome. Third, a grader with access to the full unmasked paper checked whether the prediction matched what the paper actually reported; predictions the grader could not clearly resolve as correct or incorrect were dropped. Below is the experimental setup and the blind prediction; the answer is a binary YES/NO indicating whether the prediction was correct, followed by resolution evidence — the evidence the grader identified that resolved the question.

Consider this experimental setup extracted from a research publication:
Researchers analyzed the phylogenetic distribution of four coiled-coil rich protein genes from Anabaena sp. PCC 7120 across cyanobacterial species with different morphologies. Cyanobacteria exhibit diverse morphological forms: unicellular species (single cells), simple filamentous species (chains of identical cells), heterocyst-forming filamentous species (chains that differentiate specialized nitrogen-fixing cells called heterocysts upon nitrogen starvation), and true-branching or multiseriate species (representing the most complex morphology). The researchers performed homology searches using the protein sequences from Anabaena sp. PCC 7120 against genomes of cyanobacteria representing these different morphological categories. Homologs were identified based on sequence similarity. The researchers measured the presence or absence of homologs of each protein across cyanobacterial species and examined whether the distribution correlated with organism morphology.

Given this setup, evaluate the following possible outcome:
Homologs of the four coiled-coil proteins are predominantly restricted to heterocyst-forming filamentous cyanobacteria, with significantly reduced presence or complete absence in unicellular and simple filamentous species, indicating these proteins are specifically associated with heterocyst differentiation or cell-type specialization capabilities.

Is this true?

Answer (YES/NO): NO